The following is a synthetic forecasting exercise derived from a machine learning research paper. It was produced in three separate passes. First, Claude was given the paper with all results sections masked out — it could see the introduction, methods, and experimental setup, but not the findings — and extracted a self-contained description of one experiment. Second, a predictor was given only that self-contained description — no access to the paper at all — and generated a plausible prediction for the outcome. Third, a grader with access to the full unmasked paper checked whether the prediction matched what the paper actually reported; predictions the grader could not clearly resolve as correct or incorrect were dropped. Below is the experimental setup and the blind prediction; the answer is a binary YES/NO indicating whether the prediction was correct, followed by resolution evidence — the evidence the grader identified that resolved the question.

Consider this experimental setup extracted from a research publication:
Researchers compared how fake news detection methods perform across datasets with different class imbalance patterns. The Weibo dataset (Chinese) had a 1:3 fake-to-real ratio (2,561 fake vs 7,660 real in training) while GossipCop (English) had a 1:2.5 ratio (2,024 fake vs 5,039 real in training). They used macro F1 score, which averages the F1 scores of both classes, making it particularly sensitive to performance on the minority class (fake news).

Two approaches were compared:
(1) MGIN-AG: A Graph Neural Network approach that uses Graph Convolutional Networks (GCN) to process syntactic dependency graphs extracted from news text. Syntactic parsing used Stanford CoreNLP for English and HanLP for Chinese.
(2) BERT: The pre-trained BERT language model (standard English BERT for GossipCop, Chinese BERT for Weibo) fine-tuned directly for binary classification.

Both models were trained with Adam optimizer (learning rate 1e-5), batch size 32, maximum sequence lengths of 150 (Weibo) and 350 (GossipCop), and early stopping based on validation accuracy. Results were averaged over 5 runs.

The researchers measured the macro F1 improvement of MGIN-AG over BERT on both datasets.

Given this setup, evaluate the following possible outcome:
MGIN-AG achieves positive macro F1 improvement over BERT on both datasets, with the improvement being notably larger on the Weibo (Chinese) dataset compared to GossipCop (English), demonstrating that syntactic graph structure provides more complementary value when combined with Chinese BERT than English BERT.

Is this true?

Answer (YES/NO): NO